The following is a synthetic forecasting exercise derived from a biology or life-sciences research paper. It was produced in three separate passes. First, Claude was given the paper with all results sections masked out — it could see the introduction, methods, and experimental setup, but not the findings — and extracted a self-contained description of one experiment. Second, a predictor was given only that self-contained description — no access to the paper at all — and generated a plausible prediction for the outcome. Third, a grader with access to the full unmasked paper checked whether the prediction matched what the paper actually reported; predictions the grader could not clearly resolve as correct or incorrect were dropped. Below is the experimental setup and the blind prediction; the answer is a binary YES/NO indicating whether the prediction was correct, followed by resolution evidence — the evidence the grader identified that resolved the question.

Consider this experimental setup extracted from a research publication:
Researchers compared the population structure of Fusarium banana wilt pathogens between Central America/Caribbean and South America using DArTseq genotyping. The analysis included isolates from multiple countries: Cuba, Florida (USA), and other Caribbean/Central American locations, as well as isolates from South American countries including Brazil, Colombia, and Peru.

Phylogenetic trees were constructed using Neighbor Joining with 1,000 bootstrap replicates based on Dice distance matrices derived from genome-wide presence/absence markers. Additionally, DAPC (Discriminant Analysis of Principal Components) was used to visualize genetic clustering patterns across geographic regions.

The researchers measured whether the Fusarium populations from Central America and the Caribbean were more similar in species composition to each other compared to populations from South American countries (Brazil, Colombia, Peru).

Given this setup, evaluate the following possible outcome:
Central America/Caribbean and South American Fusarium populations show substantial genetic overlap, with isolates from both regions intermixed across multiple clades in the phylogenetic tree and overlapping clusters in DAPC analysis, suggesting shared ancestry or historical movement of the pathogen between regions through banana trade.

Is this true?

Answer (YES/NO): NO